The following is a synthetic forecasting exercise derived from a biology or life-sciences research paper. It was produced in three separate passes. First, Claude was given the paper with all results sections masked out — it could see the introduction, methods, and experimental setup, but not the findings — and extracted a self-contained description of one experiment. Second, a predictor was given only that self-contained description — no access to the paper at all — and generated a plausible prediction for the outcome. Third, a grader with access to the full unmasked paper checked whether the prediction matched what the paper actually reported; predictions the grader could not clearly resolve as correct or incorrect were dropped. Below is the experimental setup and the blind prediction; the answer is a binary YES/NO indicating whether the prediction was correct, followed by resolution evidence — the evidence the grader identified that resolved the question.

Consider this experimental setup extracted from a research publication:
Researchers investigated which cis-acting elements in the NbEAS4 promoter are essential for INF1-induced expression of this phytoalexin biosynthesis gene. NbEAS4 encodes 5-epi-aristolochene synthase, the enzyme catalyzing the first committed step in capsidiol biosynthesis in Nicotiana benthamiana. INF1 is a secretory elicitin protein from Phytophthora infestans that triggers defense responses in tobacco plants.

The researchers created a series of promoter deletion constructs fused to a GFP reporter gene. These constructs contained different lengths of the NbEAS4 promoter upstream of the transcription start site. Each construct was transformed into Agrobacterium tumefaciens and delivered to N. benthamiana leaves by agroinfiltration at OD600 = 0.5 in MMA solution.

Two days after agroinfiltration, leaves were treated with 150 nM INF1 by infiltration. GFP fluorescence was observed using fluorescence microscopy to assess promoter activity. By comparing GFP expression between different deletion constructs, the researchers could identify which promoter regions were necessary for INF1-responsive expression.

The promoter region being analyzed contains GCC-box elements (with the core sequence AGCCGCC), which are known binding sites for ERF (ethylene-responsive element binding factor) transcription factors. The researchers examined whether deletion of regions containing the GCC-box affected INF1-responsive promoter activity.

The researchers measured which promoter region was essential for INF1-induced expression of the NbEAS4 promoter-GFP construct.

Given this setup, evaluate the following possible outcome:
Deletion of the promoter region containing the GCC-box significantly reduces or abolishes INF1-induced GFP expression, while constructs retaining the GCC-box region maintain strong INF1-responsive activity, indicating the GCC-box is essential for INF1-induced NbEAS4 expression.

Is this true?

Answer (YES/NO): YES